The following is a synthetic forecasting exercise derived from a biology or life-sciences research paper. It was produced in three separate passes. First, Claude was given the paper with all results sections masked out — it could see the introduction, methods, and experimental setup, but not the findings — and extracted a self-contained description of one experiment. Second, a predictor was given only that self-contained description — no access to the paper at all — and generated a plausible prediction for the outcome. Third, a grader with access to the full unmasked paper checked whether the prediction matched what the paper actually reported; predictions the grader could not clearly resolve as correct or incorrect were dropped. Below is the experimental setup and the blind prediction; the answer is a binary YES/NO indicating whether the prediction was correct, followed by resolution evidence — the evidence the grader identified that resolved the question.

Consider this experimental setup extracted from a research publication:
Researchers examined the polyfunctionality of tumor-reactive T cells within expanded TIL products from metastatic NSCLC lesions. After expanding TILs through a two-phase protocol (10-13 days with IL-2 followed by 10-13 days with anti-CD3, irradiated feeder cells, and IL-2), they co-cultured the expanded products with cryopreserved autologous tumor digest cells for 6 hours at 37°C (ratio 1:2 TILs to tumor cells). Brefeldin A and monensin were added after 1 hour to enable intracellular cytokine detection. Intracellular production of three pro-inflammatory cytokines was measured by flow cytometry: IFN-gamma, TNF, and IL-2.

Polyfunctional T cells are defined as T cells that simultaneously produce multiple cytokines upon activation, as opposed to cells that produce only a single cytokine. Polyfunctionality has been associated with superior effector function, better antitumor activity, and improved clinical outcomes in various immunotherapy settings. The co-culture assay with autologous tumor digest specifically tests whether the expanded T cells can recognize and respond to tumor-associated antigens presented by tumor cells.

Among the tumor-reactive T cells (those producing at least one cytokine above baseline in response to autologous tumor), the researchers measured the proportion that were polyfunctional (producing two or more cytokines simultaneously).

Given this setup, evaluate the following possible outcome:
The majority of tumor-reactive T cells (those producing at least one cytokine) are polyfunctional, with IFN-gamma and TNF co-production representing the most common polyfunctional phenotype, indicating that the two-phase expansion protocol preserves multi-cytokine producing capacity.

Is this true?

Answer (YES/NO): NO